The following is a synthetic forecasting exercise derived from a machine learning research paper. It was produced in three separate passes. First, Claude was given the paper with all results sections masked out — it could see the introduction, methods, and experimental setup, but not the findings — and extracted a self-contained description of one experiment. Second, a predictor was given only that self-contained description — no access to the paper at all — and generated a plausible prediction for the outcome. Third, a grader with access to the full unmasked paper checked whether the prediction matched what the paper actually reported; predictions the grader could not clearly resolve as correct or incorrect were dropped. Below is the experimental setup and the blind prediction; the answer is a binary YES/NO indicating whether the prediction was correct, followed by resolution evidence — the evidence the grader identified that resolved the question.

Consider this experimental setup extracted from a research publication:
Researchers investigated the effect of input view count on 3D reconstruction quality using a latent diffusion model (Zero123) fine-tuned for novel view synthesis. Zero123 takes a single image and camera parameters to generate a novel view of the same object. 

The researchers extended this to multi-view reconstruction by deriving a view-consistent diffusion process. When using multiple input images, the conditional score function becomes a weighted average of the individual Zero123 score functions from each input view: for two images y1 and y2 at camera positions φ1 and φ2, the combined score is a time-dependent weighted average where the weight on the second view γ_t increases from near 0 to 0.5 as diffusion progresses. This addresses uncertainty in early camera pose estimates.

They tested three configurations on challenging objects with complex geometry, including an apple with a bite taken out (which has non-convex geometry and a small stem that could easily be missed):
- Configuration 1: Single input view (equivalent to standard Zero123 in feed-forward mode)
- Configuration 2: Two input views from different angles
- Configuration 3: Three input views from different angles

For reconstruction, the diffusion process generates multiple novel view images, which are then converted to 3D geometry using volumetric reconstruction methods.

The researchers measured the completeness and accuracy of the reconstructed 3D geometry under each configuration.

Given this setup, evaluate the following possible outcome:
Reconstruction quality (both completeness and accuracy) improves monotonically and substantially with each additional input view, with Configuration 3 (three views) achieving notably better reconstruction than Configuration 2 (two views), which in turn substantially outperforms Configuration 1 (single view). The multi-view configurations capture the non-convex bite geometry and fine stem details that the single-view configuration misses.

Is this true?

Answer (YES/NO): YES